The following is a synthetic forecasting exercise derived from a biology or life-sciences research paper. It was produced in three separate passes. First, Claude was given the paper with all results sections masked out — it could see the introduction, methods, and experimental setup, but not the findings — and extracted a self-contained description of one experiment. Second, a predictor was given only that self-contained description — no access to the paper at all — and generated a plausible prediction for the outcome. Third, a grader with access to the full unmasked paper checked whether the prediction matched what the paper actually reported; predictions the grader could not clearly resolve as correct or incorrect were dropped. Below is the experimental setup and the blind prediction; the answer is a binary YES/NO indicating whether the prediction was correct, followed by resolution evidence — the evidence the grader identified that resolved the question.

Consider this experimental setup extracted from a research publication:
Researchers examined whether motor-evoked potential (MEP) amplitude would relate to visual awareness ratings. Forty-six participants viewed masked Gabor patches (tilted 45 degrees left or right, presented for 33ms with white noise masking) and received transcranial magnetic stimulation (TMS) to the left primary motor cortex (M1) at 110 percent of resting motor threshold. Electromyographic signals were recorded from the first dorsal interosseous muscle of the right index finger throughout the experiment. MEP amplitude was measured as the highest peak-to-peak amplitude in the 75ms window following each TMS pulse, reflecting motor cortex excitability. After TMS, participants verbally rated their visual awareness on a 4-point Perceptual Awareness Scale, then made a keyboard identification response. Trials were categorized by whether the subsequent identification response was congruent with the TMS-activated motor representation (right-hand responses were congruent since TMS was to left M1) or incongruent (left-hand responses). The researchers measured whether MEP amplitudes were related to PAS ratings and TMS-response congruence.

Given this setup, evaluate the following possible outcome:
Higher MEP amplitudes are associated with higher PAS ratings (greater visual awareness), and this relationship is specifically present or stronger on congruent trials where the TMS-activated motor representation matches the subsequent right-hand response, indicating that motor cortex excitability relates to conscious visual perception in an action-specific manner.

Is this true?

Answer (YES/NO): YES